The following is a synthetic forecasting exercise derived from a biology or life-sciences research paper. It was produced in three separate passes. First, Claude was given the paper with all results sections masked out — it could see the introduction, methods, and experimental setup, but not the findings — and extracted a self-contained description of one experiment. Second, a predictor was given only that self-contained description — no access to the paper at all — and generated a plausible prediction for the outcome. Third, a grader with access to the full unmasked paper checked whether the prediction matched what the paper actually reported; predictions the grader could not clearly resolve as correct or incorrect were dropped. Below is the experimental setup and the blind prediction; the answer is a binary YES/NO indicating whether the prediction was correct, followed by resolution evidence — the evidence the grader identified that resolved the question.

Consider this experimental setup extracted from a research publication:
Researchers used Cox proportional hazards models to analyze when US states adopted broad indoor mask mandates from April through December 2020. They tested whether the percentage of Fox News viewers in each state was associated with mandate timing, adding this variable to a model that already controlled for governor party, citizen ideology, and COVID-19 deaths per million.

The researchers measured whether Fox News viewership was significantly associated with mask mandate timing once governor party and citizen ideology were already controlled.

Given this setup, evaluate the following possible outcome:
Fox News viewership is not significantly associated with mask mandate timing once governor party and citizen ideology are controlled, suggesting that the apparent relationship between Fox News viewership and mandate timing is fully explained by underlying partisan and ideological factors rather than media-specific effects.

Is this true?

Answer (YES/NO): YES